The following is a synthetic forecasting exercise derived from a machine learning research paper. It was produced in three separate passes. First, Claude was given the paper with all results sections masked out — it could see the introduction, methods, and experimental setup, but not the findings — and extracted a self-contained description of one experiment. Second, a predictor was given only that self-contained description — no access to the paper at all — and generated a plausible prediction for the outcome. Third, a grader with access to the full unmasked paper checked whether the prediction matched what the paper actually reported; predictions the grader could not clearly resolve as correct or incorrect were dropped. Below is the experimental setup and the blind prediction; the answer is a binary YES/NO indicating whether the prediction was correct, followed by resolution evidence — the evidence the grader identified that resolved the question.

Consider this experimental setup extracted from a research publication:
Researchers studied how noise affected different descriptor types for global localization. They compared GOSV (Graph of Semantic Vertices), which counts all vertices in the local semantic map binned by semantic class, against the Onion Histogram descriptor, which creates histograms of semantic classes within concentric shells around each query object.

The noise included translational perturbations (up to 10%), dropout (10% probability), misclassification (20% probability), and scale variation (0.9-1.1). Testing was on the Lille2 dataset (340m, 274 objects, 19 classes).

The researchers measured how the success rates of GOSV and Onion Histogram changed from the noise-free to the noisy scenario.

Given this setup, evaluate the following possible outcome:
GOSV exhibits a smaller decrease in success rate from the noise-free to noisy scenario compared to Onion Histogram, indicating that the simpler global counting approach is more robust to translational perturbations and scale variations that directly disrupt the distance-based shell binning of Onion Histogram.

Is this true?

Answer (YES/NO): NO